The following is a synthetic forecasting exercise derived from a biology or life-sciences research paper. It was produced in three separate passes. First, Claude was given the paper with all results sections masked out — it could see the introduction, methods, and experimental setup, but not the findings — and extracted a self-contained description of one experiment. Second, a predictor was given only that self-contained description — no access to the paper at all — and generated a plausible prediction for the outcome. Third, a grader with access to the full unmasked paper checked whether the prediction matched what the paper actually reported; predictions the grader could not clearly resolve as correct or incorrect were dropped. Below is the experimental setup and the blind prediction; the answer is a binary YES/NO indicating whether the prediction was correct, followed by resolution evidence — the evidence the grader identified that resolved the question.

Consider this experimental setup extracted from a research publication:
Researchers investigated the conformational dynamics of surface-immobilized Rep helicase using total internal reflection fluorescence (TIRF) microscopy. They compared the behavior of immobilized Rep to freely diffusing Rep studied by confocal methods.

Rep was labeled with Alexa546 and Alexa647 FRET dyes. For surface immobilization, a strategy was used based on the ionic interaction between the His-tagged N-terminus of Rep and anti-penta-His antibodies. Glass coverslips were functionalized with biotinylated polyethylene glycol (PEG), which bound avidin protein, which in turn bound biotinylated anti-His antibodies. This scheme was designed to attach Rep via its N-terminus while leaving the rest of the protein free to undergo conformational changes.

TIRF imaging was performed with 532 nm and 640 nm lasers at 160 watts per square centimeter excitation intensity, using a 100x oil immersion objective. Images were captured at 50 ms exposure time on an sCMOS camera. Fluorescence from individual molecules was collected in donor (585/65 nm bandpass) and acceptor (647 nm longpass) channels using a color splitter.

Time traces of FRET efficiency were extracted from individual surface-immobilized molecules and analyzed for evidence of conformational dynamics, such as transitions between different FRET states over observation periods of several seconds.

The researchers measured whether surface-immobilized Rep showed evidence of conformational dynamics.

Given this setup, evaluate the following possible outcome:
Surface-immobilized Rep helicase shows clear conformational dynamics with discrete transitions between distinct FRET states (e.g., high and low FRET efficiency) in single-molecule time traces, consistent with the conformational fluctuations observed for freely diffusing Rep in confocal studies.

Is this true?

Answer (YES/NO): NO